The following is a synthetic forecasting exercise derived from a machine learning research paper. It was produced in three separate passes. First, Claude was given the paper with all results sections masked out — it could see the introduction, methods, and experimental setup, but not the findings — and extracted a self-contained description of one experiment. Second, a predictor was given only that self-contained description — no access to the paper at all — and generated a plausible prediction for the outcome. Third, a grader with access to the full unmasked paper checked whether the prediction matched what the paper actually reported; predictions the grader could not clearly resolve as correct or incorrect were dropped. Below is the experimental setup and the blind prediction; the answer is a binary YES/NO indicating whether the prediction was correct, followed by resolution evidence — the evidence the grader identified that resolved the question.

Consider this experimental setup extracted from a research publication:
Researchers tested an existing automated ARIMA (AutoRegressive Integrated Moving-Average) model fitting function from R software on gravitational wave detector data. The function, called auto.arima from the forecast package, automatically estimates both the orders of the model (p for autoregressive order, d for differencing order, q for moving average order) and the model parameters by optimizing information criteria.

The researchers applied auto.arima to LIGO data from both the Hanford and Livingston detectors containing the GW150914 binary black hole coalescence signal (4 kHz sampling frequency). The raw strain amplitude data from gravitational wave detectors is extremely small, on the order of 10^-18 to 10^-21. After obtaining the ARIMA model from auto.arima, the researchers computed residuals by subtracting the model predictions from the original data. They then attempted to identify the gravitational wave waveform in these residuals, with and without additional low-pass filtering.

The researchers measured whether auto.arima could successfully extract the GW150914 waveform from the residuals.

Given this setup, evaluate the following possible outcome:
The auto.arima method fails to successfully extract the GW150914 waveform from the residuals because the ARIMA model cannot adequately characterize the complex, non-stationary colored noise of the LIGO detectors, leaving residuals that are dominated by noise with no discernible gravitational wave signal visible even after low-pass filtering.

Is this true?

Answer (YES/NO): YES